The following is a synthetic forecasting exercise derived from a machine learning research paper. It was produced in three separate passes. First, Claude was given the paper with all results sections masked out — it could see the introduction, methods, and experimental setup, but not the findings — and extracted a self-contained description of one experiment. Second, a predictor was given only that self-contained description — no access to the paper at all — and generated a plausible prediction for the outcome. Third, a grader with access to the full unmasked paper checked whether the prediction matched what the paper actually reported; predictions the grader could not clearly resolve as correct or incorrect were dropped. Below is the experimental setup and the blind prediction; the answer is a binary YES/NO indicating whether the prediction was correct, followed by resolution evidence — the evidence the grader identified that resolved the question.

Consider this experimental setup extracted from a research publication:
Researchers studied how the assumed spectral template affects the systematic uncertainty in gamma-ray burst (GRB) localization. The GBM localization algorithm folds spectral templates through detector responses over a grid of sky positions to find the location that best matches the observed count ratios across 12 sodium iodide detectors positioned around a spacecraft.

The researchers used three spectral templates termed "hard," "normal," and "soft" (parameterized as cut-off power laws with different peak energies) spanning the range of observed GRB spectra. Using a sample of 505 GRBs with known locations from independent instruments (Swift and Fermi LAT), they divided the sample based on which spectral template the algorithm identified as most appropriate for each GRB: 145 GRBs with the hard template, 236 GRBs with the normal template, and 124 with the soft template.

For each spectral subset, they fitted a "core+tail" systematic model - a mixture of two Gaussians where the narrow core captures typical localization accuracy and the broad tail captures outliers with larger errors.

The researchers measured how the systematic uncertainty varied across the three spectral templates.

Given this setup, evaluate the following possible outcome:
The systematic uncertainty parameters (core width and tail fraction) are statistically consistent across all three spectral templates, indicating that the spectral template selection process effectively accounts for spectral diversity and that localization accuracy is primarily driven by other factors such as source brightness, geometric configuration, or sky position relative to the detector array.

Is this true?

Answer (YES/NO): NO